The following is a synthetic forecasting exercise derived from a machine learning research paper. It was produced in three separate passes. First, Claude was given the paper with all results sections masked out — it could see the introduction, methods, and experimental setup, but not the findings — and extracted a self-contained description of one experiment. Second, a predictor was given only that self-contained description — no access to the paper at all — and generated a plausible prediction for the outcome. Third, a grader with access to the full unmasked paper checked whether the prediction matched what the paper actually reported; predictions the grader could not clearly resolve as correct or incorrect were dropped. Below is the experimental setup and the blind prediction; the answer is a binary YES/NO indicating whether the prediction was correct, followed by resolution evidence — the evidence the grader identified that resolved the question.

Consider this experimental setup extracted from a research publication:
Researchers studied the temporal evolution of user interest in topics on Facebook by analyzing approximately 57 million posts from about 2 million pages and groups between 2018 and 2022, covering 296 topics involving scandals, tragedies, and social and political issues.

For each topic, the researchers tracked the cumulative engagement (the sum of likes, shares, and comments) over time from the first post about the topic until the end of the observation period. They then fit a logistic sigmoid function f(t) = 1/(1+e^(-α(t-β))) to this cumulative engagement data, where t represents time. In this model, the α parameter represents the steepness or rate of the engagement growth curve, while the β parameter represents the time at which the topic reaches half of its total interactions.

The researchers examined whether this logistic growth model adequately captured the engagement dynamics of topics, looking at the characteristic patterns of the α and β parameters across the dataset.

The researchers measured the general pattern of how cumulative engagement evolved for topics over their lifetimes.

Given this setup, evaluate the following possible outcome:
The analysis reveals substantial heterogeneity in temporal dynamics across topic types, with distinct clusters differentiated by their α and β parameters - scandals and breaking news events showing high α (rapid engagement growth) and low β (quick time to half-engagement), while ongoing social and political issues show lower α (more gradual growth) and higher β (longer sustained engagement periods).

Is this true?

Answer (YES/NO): NO